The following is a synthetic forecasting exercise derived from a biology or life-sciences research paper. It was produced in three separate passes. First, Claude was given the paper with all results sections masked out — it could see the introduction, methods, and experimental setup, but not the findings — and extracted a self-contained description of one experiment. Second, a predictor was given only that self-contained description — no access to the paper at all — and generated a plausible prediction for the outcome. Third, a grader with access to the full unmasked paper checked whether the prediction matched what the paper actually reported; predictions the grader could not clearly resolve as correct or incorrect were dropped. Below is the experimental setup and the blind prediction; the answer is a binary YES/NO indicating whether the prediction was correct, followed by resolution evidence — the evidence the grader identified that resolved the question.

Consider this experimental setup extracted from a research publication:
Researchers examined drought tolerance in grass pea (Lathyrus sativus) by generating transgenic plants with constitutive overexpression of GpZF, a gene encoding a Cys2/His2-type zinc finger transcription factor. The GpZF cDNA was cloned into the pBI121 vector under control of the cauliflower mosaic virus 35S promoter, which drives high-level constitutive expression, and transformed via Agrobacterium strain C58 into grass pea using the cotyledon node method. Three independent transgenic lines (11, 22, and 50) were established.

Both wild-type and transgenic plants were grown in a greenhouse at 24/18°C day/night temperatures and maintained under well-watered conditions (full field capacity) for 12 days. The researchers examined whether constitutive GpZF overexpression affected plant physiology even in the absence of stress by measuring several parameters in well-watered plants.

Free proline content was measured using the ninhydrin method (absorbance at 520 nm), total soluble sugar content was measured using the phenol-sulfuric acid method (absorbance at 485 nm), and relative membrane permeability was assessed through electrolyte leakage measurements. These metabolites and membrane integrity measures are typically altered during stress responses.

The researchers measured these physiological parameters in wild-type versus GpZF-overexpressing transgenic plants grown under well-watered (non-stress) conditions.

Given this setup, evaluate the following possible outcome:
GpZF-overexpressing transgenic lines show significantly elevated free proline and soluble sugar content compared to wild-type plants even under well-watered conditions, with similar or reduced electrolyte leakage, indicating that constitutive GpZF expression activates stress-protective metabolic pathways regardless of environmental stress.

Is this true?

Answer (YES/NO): NO